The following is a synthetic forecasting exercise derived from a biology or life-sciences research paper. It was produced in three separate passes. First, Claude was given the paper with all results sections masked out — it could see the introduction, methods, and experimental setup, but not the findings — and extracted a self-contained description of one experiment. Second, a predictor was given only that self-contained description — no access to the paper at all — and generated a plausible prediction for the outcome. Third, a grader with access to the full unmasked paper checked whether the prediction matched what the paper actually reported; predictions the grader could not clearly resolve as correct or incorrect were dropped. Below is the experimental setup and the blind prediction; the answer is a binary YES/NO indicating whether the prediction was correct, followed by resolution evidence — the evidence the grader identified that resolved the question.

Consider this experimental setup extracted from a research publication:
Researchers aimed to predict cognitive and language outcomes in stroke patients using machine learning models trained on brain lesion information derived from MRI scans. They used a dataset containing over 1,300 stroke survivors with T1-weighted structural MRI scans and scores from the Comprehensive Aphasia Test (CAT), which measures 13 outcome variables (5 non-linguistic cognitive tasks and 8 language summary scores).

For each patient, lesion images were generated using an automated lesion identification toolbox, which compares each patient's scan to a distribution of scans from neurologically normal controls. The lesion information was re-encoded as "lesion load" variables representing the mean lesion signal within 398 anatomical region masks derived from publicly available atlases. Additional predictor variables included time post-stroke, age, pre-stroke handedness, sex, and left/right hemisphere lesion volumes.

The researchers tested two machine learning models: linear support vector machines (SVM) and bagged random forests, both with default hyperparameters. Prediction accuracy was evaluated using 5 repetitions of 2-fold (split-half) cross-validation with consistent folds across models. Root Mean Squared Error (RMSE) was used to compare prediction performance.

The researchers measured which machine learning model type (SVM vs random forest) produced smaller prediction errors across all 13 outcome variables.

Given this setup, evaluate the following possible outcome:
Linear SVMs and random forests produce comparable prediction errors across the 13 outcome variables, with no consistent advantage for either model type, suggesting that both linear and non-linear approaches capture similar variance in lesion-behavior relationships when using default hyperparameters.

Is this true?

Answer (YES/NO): NO